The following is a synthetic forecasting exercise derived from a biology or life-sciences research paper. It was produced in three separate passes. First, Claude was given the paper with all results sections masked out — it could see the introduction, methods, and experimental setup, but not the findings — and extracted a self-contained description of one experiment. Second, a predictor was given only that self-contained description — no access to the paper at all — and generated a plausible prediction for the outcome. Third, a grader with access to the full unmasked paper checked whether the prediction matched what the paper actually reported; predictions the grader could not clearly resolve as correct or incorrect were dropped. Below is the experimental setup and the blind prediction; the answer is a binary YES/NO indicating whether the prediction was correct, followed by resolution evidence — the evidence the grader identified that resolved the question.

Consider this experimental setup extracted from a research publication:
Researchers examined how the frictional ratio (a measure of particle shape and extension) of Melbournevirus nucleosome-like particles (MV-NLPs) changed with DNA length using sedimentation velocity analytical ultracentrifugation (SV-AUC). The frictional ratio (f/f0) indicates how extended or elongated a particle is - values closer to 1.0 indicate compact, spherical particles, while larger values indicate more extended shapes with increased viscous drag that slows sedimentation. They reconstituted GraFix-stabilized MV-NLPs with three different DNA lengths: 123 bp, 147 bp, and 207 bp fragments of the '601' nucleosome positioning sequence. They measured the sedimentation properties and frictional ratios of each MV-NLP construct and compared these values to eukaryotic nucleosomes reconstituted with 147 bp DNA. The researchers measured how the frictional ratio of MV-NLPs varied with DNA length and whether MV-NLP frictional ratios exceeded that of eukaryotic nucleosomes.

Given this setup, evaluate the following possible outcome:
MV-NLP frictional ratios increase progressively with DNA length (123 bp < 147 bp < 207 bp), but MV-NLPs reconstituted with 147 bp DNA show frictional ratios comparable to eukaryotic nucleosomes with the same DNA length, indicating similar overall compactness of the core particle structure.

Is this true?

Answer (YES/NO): NO